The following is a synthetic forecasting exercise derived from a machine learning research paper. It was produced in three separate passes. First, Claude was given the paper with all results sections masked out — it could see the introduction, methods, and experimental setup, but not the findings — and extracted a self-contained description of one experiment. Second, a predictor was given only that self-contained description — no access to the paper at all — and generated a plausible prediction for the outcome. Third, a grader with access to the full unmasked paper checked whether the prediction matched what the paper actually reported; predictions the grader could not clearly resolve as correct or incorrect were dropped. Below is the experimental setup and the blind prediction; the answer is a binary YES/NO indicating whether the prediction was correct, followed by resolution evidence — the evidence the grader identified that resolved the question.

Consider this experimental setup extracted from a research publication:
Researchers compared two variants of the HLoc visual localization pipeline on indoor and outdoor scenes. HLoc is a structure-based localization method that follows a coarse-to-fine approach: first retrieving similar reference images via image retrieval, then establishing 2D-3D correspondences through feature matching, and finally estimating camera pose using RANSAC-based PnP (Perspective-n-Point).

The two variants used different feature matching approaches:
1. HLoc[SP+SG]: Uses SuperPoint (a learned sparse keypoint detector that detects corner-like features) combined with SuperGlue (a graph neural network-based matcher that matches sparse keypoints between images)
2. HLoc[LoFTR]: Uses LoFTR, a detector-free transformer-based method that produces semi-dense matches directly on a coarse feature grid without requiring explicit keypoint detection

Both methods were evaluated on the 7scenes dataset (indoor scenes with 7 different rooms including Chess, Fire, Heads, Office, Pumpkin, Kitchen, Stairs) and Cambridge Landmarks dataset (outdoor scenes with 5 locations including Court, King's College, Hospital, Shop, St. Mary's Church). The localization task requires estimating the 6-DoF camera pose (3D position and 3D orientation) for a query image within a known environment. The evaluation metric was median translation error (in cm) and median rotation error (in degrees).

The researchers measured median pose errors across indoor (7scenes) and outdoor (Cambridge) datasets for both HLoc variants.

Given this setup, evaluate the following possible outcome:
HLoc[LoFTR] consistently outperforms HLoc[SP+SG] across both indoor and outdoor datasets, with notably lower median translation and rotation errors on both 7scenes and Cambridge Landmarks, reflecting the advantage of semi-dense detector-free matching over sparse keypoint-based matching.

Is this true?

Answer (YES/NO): NO